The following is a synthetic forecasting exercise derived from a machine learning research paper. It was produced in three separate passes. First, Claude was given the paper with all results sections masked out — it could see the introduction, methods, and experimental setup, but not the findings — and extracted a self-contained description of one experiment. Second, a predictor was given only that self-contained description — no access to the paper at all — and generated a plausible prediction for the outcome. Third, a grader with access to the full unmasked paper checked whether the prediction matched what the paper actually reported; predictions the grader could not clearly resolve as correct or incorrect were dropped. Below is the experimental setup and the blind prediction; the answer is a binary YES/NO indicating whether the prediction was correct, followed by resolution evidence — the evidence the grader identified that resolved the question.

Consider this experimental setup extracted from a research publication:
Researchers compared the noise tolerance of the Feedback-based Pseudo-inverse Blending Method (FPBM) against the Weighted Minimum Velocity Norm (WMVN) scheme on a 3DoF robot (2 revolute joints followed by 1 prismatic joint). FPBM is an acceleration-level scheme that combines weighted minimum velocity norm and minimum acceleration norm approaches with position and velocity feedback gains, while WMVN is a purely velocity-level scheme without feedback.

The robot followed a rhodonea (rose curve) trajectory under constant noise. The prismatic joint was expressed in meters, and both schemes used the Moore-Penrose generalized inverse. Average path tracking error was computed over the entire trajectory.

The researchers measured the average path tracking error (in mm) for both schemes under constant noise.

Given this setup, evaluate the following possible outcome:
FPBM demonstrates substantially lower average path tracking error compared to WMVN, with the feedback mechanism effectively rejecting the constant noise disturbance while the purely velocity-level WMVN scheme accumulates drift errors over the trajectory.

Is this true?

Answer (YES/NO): YES